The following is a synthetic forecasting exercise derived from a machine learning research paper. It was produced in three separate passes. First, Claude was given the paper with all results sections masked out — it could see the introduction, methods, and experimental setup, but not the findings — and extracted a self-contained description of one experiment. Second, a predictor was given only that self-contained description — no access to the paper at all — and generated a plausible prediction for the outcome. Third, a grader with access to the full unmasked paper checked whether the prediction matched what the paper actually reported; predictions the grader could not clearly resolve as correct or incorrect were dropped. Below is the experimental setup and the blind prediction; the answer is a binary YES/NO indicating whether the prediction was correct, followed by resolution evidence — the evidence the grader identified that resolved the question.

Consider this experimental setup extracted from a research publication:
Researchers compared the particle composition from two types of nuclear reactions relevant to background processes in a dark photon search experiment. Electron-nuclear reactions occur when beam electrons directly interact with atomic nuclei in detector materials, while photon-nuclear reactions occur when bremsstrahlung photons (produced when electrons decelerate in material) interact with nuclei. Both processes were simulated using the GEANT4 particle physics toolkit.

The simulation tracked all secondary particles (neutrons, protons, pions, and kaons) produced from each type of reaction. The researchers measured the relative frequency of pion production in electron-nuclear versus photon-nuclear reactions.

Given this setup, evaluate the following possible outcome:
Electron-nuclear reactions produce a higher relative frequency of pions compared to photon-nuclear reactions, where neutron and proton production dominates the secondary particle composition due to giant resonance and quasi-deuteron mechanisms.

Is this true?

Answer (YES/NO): NO